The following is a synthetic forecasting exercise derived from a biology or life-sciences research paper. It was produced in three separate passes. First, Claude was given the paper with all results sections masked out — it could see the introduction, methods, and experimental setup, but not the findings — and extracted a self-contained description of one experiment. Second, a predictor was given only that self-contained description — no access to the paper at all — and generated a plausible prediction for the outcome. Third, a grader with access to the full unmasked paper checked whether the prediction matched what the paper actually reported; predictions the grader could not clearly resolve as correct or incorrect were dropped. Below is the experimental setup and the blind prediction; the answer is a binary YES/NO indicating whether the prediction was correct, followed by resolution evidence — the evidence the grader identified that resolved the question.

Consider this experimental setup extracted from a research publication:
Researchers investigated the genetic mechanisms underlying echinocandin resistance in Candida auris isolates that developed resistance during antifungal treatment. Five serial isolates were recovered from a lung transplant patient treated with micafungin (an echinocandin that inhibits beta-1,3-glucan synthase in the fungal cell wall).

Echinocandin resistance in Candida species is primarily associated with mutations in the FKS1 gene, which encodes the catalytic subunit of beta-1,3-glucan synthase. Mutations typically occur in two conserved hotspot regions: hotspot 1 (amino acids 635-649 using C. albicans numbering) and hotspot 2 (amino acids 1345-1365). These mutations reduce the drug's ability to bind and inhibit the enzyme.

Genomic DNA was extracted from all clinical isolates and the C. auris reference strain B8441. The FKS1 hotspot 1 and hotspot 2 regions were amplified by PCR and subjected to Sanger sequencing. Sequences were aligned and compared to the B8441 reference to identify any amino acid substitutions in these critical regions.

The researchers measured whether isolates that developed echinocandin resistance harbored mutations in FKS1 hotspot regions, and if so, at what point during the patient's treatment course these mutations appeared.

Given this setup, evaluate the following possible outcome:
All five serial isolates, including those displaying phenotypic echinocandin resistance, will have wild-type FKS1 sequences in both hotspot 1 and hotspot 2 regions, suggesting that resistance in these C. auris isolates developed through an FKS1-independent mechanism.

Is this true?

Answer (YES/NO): NO